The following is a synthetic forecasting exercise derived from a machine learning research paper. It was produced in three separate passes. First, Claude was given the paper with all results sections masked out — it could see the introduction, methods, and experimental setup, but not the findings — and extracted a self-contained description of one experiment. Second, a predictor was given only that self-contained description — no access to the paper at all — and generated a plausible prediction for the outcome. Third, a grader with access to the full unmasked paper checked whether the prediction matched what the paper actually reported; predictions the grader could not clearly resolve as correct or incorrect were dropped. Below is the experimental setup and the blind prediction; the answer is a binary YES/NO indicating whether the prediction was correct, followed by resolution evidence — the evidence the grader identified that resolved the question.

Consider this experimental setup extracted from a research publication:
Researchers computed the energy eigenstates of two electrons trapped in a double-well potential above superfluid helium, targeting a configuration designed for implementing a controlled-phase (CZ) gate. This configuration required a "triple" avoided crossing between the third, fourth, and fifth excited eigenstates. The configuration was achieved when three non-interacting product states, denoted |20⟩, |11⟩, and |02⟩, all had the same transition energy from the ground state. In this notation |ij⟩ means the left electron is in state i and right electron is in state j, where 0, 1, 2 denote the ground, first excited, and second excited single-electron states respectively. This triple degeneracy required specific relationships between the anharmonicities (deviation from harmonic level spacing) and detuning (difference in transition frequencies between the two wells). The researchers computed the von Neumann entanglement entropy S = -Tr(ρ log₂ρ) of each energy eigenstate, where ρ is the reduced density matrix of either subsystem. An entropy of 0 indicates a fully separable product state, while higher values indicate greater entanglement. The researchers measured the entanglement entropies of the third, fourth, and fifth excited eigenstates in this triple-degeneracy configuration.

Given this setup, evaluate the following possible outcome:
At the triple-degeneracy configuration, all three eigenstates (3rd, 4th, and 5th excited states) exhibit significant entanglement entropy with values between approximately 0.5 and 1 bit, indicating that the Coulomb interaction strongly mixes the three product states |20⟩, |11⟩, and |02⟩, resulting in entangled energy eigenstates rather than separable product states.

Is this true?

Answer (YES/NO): NO